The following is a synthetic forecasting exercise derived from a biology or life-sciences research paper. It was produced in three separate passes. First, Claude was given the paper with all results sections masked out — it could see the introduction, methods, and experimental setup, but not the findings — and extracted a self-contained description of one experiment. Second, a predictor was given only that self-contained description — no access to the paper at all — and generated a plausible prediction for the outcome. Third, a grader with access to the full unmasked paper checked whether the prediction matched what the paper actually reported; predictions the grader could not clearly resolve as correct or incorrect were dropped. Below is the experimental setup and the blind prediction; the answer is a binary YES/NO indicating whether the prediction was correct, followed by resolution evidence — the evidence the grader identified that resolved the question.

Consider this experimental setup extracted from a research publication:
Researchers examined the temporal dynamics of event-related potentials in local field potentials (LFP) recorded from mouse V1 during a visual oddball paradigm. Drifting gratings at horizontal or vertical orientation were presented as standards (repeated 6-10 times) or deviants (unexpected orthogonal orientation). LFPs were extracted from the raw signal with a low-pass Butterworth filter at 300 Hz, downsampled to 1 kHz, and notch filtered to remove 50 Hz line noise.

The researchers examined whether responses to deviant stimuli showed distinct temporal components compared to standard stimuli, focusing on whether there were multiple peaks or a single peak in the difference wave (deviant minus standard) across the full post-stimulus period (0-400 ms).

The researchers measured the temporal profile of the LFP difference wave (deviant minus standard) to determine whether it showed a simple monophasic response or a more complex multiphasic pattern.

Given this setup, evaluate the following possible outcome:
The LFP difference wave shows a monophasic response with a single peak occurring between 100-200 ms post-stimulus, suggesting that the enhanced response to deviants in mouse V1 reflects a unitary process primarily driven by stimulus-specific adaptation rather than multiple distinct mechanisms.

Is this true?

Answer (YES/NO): NO